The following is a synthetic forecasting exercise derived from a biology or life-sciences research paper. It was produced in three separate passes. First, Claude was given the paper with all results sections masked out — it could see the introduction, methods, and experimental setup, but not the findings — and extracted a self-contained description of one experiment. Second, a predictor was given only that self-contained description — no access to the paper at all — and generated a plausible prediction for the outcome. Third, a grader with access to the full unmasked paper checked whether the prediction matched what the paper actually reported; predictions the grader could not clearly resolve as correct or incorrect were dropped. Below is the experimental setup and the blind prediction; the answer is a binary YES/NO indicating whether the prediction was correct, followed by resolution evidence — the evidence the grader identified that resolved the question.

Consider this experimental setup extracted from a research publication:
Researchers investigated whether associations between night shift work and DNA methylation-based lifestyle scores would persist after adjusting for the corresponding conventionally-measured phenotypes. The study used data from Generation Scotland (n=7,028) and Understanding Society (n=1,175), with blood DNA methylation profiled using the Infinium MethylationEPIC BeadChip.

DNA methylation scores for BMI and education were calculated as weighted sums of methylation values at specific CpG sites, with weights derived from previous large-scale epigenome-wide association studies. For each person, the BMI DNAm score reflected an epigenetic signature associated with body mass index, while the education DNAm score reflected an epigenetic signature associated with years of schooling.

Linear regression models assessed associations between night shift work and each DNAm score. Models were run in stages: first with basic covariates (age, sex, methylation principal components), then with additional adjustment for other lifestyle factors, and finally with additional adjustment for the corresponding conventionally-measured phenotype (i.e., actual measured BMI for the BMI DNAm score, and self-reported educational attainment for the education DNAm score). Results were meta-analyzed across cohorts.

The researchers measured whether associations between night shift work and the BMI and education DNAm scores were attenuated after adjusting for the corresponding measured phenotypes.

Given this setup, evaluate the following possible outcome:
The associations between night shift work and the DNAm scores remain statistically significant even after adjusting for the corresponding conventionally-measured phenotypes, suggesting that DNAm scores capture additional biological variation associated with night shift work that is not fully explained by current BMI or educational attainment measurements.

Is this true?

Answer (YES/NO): NO